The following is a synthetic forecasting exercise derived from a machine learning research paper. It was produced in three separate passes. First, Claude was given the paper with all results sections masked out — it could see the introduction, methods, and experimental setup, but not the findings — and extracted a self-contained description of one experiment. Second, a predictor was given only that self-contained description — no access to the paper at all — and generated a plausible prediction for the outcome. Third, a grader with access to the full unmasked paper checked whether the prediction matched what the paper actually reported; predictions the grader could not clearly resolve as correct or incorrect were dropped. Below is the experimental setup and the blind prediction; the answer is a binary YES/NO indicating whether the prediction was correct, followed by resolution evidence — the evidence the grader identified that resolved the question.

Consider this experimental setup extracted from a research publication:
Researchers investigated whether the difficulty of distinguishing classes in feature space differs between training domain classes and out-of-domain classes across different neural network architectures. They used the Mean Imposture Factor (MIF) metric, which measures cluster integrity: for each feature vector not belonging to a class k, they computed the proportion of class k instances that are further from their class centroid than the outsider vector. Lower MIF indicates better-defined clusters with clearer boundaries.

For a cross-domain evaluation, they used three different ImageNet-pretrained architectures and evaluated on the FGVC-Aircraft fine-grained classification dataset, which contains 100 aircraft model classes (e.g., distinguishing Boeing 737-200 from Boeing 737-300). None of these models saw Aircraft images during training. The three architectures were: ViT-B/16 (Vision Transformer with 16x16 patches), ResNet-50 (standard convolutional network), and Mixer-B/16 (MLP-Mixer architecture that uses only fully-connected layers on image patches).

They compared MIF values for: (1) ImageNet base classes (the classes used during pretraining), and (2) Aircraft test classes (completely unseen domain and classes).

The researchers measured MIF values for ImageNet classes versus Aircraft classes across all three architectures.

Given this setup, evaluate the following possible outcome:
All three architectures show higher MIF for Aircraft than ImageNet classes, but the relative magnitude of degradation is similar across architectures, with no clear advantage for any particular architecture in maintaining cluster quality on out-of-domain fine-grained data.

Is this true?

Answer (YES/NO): NO